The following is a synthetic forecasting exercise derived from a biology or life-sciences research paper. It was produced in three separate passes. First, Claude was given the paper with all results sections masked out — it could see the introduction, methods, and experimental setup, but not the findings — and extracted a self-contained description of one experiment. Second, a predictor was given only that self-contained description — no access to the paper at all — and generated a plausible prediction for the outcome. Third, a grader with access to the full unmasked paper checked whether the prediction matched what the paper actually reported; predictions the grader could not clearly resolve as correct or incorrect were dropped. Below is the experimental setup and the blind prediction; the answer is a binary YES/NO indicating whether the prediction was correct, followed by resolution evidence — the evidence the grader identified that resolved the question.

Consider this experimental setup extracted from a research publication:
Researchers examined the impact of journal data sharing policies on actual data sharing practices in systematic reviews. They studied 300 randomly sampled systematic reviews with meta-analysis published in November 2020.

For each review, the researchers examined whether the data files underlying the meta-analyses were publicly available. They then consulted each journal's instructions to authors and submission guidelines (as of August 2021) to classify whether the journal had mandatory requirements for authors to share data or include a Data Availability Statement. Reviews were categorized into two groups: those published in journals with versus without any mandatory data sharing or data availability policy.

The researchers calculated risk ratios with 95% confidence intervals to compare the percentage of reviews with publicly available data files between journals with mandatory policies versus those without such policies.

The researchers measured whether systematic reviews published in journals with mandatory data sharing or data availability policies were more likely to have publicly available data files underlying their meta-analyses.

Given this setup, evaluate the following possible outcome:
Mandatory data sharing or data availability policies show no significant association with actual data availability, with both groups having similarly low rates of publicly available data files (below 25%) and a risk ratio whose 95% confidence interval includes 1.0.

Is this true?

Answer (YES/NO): NO